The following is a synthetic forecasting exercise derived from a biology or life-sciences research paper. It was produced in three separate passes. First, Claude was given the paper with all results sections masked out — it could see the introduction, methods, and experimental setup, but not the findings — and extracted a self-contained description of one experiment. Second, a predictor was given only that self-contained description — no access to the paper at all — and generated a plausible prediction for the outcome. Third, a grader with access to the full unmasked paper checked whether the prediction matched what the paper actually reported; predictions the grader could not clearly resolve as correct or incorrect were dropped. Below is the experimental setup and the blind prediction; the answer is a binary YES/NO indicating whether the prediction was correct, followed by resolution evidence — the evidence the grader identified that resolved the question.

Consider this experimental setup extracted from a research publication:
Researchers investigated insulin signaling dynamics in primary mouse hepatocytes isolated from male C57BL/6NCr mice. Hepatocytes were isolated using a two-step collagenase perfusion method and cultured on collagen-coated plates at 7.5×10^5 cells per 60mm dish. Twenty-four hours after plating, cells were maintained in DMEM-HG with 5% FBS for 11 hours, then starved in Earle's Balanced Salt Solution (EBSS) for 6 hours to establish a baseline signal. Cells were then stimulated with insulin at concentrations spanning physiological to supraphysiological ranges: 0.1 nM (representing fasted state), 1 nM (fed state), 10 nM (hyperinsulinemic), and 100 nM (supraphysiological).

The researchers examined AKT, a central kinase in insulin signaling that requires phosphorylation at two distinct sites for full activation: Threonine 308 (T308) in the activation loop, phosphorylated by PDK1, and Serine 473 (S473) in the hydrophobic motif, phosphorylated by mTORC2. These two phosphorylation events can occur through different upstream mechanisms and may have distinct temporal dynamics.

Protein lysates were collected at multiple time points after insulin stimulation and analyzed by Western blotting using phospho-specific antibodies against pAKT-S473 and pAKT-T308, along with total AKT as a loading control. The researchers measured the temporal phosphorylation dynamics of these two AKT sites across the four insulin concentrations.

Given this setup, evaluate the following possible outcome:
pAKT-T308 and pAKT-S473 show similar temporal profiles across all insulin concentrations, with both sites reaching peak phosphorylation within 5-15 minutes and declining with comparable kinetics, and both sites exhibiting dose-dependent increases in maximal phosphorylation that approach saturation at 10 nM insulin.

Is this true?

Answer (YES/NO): NO